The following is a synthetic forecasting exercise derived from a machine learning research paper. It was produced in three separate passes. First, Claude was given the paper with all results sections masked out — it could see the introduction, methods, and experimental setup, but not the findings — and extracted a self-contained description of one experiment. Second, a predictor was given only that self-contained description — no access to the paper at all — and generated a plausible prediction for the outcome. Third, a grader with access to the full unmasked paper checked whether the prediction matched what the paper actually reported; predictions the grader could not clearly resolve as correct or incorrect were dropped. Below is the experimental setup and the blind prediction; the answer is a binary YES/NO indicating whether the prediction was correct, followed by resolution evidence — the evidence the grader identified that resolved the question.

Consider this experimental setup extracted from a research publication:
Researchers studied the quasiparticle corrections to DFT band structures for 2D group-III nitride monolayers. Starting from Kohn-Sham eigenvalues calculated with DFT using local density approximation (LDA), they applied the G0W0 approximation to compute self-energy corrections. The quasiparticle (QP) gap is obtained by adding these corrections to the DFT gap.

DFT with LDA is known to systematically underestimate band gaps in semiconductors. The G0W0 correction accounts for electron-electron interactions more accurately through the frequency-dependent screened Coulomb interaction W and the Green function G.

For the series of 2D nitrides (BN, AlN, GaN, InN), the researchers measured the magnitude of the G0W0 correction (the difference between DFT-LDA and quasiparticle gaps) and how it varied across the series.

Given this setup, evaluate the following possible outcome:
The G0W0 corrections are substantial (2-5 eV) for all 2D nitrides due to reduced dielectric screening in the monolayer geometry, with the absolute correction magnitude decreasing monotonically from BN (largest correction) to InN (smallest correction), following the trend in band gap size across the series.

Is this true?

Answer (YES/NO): NO